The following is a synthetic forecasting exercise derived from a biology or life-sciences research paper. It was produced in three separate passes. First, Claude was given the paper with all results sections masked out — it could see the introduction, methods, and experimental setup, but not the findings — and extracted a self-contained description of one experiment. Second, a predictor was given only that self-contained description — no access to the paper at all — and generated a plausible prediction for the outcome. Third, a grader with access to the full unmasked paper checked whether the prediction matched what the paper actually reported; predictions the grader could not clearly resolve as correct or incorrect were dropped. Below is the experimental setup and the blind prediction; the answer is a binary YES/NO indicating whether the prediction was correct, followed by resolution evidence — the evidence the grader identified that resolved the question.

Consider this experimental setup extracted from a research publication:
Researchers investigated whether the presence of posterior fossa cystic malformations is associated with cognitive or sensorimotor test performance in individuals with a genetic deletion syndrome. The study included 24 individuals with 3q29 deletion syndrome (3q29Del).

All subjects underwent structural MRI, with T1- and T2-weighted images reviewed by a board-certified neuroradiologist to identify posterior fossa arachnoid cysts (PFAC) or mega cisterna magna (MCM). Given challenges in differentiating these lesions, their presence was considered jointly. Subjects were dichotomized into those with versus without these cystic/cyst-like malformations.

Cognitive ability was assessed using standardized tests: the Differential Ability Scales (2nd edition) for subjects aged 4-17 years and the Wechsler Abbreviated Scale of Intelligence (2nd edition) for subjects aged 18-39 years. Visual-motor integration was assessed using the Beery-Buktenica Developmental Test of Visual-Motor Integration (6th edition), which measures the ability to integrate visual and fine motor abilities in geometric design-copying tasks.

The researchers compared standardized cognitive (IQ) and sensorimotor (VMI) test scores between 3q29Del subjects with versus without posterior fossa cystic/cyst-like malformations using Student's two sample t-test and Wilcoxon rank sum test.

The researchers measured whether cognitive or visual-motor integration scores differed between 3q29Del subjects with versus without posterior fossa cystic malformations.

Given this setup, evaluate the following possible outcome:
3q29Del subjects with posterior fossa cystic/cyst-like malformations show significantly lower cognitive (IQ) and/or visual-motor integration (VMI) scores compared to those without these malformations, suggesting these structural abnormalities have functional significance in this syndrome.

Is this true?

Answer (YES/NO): NO